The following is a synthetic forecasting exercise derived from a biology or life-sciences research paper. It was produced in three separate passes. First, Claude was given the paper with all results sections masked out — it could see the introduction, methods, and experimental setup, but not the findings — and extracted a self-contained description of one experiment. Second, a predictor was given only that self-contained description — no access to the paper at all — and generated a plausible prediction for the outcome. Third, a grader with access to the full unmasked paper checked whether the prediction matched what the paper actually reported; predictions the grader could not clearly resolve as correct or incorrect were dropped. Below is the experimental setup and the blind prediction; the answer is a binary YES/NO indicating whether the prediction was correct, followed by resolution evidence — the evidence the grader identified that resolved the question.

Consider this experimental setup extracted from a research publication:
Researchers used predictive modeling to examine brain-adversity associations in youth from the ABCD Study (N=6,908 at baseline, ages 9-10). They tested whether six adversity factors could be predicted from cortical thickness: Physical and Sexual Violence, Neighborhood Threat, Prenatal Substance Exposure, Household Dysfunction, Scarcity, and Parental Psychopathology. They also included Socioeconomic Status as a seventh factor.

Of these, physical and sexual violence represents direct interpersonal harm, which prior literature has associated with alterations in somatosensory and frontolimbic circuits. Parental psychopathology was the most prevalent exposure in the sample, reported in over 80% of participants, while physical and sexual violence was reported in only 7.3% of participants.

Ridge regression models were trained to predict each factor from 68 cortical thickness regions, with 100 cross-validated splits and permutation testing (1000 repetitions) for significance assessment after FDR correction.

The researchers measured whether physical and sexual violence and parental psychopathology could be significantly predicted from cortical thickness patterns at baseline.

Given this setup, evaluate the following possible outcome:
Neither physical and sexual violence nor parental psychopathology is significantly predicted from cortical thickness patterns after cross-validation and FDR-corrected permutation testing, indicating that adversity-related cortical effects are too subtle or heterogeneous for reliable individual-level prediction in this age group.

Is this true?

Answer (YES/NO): YES